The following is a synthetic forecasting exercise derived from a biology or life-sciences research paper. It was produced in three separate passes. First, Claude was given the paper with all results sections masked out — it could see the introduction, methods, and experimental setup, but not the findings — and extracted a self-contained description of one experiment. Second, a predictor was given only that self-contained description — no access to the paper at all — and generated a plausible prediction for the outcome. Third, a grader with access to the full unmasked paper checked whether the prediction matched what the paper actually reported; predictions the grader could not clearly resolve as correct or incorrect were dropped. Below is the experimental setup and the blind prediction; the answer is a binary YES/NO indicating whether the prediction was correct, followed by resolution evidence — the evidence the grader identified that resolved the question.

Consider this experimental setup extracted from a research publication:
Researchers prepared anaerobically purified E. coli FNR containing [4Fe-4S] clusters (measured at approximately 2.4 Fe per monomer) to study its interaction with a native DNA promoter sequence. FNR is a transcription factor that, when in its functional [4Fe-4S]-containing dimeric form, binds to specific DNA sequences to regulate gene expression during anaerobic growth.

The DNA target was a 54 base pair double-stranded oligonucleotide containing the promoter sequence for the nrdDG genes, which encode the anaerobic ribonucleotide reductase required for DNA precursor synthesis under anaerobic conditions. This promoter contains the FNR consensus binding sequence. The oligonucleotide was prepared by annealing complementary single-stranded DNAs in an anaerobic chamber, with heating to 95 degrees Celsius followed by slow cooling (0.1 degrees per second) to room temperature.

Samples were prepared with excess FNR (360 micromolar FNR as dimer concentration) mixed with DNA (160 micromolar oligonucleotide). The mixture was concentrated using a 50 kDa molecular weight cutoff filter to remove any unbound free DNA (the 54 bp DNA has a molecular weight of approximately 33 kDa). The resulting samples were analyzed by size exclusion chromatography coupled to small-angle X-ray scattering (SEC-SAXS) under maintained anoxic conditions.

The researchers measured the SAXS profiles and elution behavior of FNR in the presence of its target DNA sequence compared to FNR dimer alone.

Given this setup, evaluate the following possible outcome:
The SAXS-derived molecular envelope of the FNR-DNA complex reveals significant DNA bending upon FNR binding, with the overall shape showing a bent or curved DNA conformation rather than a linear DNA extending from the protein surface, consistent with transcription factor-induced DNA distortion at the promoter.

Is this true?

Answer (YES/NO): NO